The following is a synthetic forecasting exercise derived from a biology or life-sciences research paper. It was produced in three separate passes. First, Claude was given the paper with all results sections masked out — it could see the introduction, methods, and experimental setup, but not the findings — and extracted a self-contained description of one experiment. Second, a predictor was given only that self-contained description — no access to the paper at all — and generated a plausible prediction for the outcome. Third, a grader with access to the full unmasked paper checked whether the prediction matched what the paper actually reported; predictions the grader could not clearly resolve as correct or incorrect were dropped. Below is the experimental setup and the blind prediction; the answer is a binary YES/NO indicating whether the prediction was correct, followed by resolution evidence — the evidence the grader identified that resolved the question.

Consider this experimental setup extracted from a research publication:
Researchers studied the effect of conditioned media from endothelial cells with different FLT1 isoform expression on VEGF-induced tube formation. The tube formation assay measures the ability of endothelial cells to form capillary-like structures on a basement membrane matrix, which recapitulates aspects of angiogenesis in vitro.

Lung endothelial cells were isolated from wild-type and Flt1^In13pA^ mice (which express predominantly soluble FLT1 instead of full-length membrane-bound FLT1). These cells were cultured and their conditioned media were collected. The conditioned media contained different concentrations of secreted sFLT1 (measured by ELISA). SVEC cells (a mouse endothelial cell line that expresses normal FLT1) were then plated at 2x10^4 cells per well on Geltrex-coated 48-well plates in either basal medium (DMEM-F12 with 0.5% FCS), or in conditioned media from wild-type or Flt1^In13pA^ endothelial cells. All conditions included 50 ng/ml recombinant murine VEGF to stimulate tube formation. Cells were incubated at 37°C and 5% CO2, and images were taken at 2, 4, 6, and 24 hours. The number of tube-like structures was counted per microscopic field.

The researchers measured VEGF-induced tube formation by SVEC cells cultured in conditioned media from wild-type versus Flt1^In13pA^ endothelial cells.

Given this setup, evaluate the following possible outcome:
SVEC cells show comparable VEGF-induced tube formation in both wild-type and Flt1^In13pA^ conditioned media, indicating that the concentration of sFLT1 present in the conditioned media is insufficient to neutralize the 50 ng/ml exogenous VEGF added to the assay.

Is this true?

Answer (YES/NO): NO